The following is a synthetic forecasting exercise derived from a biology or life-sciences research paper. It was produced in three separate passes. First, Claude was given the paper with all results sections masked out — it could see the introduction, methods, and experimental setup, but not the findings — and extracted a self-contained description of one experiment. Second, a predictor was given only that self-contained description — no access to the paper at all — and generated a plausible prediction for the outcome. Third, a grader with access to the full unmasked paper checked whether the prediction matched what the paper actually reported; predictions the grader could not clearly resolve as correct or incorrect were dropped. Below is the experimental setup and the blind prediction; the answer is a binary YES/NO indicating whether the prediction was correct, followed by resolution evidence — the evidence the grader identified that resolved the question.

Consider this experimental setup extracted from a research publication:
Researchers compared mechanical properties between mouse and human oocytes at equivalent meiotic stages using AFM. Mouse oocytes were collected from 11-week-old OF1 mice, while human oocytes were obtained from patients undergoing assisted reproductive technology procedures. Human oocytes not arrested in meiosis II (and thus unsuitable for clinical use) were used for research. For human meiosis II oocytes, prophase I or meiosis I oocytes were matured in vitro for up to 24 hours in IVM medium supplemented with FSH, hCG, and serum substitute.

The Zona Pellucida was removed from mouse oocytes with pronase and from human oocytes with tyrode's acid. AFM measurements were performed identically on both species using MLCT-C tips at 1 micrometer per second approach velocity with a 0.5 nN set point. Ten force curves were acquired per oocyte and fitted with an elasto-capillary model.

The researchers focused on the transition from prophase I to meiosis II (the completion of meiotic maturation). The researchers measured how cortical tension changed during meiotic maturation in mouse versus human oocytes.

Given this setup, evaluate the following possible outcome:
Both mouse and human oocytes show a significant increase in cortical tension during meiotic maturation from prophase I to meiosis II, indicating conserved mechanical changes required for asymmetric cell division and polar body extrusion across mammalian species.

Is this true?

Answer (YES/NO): NO